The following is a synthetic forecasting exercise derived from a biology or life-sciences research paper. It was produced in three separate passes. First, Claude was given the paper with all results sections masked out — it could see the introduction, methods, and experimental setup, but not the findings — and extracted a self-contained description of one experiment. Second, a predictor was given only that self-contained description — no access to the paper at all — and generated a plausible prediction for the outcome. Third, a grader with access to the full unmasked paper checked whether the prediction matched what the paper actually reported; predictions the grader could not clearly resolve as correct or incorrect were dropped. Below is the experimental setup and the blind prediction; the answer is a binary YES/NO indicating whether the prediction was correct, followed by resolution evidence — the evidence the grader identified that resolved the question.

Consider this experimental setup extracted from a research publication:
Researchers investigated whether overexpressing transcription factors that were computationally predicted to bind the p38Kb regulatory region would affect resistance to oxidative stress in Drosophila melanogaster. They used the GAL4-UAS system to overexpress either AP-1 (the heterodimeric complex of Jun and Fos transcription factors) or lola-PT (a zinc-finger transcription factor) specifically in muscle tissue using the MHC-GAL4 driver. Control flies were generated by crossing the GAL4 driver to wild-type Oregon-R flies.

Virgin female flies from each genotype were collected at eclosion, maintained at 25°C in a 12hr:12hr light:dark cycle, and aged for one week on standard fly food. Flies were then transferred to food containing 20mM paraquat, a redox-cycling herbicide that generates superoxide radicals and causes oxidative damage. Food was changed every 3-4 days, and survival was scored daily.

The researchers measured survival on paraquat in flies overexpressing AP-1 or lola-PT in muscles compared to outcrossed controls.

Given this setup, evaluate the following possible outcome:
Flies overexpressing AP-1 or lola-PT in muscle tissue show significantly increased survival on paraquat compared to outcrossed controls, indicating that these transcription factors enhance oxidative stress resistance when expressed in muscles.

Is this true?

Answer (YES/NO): NO